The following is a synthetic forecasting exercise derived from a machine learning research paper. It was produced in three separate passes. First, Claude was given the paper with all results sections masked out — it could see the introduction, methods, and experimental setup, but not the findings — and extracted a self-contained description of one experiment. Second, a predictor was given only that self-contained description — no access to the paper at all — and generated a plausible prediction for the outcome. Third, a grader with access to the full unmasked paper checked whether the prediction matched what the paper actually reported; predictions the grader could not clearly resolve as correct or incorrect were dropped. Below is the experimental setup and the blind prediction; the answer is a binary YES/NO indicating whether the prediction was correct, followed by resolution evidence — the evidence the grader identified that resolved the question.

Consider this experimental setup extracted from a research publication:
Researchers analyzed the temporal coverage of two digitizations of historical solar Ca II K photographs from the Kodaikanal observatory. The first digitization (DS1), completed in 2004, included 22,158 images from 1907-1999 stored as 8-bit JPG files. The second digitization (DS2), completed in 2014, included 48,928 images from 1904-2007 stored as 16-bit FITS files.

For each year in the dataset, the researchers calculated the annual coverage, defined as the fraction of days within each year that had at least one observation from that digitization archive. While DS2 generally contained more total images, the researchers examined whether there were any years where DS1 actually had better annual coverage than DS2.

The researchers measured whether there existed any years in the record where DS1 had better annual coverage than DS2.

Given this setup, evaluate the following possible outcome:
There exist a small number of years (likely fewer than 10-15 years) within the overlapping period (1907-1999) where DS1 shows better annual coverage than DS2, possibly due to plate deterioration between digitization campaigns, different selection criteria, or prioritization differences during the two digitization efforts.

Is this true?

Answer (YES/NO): YES